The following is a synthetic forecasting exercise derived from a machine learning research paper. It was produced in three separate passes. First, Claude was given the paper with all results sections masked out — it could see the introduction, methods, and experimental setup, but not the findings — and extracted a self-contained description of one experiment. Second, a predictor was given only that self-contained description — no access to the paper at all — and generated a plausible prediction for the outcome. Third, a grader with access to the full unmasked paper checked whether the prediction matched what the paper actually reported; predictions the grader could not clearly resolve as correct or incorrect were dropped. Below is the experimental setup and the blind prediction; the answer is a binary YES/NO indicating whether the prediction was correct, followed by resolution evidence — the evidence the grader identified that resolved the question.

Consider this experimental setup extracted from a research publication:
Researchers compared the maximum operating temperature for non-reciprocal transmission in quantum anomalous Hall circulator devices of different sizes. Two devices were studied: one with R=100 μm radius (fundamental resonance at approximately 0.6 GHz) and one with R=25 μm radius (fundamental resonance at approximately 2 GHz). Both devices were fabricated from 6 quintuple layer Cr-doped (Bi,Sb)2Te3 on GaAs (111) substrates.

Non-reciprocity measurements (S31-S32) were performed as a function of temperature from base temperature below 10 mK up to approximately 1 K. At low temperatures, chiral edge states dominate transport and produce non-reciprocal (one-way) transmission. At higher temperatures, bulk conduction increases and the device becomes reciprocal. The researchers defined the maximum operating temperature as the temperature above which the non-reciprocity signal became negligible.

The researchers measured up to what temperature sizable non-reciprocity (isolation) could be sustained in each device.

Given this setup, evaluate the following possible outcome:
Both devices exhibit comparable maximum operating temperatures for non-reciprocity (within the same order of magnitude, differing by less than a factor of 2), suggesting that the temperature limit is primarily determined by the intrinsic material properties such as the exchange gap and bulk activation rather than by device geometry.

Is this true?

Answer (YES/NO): YES